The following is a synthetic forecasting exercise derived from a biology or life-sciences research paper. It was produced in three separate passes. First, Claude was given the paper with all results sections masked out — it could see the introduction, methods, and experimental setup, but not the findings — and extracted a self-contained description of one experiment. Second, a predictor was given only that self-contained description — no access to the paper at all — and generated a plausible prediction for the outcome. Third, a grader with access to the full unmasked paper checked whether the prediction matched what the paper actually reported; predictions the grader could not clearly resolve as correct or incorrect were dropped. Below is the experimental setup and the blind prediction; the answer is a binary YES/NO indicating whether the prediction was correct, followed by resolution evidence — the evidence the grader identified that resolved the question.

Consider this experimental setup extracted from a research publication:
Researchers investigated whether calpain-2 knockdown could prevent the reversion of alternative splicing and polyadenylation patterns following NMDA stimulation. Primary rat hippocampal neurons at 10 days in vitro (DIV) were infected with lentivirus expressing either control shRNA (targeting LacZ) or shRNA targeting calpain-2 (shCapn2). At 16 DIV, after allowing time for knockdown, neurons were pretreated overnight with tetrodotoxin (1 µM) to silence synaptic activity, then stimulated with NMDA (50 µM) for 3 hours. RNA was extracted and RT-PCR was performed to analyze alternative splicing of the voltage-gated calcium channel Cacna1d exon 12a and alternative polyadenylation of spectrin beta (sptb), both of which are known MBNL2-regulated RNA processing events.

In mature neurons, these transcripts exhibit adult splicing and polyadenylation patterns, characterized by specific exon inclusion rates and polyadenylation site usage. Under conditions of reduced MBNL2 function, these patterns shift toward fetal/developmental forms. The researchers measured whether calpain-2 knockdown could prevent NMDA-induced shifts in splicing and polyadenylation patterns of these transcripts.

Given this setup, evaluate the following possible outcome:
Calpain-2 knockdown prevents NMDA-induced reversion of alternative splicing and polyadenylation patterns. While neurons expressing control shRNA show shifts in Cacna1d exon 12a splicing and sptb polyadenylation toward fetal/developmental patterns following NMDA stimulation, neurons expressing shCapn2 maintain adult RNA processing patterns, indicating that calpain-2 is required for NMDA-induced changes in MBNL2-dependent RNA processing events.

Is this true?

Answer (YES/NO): YES